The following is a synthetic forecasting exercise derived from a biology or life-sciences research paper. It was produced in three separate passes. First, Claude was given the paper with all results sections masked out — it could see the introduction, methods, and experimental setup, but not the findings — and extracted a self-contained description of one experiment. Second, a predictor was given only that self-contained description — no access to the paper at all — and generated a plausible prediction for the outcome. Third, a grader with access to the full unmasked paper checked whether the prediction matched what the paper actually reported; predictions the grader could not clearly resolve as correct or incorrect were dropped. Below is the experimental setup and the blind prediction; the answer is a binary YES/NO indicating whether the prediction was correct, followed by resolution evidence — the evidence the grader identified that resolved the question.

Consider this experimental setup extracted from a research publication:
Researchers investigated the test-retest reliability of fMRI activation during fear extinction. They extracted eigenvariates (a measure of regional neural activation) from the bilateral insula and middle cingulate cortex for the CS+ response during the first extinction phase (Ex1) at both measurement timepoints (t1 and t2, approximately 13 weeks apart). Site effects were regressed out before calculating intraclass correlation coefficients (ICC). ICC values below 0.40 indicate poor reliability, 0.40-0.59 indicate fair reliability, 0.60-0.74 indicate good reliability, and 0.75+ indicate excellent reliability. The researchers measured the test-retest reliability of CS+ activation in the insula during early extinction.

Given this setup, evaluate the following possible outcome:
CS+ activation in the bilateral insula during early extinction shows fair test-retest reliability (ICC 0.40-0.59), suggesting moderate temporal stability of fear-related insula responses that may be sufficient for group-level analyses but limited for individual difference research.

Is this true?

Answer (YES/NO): YES